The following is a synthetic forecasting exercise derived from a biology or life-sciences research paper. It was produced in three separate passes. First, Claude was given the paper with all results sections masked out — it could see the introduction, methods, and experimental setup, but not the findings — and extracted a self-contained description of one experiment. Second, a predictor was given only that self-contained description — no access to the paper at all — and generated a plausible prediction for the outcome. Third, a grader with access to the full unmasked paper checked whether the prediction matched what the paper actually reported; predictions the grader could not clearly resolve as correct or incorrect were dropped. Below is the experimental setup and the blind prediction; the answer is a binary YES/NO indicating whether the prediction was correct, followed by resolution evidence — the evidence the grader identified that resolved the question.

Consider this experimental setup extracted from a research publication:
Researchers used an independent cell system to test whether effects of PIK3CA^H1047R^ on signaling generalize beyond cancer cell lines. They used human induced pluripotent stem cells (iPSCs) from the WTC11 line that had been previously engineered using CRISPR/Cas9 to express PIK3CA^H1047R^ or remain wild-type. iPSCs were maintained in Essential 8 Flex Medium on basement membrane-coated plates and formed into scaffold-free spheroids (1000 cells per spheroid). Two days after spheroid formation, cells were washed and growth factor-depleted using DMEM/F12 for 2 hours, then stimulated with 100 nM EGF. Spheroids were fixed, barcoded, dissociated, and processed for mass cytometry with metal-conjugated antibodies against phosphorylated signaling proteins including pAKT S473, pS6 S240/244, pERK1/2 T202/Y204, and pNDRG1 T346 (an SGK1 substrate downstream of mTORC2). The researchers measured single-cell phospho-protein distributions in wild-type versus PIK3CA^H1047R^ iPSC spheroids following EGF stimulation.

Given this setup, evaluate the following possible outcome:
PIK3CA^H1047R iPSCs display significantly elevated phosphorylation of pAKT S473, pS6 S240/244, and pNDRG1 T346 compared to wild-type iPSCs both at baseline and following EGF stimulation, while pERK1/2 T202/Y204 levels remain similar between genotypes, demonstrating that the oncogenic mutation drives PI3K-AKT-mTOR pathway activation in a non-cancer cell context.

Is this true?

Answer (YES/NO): NO